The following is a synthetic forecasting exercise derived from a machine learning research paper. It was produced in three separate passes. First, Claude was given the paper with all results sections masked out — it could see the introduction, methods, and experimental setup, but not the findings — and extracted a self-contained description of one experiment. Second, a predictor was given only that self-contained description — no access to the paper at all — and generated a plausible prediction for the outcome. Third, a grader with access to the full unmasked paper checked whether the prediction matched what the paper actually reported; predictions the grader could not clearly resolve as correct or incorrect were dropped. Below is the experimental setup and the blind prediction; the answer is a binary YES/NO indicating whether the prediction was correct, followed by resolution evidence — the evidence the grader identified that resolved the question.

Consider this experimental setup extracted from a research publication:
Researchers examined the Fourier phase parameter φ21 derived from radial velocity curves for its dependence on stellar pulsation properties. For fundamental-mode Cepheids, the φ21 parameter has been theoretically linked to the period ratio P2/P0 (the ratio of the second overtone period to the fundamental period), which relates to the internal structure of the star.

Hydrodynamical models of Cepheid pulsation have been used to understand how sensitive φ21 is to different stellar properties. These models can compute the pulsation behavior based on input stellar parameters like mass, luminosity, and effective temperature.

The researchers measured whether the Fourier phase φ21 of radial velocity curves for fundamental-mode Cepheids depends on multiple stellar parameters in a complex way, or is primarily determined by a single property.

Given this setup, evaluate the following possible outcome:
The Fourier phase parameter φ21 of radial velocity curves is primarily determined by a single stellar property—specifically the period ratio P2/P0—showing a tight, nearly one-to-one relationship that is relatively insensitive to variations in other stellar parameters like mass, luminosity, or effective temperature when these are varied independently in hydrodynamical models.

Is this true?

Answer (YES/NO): YES